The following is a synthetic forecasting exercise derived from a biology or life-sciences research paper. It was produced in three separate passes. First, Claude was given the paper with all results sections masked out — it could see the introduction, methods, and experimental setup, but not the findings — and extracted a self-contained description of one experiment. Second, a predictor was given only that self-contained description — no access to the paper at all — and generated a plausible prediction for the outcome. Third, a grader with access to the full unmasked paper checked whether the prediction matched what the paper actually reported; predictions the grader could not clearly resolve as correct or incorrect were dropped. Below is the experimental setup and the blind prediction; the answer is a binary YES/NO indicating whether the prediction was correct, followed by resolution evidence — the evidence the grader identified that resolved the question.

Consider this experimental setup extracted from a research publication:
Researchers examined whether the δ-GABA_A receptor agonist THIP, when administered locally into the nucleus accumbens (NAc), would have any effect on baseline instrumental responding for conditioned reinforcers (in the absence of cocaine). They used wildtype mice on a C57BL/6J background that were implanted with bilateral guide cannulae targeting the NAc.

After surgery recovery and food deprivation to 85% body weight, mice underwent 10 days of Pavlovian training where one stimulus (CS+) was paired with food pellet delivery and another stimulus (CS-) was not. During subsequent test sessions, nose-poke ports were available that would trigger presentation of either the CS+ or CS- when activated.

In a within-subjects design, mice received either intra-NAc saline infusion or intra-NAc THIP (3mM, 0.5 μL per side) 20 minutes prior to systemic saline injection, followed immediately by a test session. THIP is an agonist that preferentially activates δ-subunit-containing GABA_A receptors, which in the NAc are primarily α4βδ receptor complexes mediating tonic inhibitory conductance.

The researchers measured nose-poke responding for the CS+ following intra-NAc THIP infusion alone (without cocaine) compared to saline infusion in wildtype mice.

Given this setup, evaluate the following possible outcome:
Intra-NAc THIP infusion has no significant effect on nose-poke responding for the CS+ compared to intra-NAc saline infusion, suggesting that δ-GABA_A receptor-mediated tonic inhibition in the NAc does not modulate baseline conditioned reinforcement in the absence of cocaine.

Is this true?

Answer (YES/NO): YES